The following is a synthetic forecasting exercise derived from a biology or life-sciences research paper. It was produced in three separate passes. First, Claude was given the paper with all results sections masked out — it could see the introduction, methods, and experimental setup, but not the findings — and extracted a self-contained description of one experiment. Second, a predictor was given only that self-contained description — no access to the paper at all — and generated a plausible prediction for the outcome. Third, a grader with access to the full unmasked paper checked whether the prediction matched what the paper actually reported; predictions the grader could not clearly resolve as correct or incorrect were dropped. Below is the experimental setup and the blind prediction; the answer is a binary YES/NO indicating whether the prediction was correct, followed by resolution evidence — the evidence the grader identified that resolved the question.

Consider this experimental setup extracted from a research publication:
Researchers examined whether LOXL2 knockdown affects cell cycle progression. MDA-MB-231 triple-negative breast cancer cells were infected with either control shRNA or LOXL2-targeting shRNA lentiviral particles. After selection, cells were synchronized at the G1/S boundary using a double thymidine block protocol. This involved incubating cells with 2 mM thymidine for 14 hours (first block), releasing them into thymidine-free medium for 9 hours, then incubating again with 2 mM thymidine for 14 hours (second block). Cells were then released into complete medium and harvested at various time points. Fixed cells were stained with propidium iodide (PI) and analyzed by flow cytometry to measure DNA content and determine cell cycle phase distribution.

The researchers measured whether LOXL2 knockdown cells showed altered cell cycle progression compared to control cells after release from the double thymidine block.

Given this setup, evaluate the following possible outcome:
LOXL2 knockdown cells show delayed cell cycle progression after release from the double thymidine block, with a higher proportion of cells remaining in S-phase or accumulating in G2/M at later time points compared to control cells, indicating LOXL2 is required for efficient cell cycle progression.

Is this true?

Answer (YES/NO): NO